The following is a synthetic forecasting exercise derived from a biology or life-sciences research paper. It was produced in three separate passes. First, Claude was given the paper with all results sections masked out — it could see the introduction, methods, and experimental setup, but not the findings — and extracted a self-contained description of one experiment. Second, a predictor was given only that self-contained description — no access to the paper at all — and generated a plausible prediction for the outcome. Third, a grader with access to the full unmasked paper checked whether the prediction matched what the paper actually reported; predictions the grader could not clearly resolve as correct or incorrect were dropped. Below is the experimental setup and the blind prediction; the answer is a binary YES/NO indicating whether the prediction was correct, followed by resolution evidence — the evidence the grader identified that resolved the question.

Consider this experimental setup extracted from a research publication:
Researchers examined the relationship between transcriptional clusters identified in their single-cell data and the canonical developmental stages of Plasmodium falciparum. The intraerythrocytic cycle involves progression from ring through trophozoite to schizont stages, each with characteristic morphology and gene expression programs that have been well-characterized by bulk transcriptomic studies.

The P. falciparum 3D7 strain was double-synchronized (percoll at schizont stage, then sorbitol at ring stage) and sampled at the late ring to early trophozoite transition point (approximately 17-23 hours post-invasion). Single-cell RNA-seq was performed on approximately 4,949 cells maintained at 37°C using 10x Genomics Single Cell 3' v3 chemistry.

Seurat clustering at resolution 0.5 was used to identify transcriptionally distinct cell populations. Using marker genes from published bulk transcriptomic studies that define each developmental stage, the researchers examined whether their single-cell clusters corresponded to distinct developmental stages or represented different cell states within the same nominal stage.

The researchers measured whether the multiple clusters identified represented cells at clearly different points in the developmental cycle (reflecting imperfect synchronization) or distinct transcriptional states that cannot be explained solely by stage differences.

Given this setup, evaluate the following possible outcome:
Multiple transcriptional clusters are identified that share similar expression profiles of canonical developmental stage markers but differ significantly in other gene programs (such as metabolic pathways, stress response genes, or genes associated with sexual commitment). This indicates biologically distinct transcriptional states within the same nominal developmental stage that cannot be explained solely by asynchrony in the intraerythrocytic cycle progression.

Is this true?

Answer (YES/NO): YES